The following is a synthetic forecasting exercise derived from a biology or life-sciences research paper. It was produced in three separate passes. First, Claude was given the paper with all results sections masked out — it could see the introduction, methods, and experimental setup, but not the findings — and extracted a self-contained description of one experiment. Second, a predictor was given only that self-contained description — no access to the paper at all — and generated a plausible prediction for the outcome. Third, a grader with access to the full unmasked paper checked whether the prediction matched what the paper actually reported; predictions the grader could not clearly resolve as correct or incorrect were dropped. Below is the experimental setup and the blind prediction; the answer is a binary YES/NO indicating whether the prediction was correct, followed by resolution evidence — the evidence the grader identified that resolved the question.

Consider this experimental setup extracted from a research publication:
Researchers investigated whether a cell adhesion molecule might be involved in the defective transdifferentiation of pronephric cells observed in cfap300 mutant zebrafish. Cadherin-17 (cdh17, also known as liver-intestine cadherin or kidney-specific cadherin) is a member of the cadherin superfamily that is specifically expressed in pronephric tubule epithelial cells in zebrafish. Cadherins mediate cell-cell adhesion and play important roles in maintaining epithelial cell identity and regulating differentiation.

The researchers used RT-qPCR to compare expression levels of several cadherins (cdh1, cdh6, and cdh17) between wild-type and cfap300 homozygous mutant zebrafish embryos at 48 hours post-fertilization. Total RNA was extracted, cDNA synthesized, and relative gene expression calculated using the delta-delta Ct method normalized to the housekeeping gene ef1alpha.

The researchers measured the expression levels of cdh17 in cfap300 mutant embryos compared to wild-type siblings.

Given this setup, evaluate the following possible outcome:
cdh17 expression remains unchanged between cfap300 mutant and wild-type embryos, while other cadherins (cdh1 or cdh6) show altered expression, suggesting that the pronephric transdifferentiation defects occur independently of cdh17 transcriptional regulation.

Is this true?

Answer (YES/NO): NO